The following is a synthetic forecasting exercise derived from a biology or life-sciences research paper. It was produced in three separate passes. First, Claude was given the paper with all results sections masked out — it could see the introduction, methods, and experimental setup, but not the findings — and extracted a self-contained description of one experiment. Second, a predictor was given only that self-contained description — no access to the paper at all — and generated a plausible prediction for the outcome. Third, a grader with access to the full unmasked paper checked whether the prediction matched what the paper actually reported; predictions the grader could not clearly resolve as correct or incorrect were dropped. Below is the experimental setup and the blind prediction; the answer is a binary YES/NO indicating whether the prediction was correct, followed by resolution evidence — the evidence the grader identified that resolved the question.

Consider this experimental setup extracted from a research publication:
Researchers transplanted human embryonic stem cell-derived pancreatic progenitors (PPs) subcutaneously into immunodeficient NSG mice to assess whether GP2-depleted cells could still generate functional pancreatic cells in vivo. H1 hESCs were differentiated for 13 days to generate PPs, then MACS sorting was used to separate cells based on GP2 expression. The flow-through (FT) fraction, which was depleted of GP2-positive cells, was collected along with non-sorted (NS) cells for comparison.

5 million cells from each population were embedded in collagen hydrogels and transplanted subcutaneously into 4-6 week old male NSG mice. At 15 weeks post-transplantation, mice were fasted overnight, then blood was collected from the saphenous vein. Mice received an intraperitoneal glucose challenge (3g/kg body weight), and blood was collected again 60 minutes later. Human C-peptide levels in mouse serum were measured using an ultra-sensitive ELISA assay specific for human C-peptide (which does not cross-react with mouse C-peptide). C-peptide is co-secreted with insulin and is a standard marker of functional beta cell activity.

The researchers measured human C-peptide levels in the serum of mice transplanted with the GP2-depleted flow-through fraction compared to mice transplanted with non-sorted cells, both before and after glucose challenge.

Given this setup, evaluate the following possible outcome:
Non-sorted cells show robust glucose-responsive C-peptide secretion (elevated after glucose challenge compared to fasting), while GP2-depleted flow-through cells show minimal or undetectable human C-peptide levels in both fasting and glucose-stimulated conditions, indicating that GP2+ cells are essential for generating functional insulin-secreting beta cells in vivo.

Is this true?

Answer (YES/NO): NO